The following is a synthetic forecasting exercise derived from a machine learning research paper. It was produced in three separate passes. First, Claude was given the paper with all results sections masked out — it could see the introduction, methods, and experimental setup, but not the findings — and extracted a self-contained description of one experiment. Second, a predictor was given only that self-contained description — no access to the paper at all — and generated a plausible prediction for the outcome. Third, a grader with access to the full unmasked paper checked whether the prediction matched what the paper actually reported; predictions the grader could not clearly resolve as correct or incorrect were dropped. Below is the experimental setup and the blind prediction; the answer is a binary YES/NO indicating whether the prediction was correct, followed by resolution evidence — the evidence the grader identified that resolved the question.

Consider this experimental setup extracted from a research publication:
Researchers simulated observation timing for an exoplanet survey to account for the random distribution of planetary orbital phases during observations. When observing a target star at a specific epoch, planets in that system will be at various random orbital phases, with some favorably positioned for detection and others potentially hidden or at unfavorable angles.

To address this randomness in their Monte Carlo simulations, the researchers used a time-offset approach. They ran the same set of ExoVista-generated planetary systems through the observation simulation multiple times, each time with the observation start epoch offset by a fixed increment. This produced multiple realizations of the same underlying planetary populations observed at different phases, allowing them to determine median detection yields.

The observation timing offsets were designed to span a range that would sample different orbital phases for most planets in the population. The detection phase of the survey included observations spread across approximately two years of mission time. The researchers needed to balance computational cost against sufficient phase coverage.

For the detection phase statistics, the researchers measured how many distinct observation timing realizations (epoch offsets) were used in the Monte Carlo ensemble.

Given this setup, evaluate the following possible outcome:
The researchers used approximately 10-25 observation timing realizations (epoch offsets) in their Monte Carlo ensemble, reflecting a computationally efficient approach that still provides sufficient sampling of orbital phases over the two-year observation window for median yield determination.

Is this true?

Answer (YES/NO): NO